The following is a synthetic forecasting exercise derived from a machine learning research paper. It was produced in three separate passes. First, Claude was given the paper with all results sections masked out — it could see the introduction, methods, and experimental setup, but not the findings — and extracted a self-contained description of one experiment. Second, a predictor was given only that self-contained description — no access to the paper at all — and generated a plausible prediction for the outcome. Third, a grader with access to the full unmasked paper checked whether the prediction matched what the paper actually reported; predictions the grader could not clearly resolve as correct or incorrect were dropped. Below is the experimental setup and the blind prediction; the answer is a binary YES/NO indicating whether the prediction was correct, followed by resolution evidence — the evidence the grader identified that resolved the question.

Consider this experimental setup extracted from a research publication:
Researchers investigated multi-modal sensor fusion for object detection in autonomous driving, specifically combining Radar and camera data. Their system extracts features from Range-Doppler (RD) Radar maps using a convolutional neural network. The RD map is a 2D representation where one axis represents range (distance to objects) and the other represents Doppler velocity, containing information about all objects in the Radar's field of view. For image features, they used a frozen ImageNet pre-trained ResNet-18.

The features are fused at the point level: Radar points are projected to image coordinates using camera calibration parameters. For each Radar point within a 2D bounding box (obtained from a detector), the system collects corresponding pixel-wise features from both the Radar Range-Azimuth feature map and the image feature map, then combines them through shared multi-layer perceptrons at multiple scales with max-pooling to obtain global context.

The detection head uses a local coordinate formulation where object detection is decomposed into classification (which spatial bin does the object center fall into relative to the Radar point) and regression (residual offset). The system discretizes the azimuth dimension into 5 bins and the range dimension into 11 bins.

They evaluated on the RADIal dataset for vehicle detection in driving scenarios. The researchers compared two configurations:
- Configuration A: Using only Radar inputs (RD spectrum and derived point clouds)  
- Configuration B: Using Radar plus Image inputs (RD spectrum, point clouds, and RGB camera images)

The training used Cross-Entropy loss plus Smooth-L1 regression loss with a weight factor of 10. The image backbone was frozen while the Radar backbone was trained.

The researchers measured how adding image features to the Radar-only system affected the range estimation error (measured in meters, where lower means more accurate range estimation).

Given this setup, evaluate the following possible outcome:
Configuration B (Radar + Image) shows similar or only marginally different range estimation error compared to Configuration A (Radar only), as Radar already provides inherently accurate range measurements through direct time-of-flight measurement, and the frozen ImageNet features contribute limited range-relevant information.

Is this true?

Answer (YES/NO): YES